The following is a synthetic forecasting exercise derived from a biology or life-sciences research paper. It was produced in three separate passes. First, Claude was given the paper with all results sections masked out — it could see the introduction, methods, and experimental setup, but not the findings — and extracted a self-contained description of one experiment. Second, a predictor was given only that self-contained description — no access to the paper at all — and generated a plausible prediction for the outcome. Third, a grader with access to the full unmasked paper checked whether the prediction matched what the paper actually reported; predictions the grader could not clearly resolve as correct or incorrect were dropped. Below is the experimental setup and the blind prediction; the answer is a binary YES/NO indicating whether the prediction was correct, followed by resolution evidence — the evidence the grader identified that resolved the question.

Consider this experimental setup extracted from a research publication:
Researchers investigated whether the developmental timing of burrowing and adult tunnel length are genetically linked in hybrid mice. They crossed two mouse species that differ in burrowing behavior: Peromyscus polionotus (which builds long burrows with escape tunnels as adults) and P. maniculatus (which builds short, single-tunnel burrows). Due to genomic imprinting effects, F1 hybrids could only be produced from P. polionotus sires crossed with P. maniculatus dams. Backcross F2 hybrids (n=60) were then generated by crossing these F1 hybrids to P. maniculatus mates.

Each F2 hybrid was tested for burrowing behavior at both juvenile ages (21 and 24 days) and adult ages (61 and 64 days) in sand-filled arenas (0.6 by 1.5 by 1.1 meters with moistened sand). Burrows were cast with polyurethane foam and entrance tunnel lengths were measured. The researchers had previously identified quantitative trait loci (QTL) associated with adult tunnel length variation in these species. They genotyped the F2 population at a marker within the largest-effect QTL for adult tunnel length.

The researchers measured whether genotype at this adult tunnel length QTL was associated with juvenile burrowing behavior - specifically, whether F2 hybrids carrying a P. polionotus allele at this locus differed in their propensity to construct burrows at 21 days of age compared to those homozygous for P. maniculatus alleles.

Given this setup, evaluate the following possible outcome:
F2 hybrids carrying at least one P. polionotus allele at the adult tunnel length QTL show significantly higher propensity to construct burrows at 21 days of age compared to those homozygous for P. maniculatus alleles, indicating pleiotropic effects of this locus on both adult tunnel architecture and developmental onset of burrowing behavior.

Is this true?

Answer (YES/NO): NO